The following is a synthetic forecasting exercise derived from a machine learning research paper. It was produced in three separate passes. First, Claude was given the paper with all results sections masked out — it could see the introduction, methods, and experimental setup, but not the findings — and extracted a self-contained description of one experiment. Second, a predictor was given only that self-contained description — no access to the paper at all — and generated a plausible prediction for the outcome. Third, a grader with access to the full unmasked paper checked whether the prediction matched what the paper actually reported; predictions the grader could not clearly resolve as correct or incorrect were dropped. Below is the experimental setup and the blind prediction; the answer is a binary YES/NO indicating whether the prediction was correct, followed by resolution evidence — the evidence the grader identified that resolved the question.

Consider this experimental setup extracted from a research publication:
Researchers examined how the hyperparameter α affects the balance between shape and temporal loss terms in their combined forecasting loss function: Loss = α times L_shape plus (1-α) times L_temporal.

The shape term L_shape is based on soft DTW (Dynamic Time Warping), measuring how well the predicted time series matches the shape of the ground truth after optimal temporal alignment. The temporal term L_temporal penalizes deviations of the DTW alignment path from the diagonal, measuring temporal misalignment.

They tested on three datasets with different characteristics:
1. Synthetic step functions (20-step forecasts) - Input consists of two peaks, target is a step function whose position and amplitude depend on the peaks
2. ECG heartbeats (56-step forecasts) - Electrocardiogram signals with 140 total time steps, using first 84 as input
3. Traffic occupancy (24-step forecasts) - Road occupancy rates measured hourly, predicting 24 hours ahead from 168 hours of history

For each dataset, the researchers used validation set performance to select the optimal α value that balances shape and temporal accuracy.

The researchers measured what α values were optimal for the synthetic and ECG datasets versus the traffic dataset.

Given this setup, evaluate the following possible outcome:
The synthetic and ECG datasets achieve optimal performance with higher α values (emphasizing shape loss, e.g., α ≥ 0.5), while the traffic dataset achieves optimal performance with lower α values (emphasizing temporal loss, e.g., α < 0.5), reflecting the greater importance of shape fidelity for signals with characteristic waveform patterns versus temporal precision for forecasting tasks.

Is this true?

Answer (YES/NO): NO